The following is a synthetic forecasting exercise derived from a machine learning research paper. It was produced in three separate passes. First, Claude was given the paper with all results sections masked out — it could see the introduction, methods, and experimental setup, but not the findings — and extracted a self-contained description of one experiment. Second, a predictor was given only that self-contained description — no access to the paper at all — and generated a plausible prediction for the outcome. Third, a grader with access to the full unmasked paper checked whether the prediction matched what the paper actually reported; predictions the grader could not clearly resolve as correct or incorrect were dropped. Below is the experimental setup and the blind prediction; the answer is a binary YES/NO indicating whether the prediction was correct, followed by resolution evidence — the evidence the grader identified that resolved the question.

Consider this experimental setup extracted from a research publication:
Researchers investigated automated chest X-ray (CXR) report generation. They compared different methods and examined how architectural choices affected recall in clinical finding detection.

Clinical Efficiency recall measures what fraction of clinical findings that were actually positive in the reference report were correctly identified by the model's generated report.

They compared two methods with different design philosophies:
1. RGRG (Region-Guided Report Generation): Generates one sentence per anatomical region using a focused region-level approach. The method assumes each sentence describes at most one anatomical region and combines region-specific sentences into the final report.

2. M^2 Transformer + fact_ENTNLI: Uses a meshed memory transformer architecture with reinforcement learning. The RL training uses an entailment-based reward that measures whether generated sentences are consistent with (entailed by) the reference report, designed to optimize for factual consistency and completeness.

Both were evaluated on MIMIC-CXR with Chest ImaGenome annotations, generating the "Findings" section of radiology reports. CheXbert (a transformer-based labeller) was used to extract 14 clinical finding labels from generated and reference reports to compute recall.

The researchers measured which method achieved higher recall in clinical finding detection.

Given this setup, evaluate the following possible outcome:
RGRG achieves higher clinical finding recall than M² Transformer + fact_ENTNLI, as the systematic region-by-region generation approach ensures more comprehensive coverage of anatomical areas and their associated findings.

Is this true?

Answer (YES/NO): YES